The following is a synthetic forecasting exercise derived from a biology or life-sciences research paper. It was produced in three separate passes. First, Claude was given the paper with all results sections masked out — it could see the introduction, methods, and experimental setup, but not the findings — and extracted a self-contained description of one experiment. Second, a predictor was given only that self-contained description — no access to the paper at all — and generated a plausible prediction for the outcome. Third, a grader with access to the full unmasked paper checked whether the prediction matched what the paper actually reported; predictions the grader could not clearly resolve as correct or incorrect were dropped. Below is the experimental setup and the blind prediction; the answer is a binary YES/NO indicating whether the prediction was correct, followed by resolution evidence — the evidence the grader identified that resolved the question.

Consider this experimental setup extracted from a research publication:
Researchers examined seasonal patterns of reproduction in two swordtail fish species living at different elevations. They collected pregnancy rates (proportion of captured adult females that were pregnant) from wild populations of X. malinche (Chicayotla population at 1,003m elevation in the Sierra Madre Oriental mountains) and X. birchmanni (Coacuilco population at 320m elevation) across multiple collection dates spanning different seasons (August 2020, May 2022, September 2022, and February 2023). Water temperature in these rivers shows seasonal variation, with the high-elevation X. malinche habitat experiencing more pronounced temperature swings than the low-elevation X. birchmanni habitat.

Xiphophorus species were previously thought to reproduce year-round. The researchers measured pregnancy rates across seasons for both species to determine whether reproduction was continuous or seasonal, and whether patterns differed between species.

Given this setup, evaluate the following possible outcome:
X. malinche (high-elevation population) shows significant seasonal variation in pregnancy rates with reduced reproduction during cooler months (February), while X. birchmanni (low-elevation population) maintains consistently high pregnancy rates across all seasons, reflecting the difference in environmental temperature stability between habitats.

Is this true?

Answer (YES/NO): NO